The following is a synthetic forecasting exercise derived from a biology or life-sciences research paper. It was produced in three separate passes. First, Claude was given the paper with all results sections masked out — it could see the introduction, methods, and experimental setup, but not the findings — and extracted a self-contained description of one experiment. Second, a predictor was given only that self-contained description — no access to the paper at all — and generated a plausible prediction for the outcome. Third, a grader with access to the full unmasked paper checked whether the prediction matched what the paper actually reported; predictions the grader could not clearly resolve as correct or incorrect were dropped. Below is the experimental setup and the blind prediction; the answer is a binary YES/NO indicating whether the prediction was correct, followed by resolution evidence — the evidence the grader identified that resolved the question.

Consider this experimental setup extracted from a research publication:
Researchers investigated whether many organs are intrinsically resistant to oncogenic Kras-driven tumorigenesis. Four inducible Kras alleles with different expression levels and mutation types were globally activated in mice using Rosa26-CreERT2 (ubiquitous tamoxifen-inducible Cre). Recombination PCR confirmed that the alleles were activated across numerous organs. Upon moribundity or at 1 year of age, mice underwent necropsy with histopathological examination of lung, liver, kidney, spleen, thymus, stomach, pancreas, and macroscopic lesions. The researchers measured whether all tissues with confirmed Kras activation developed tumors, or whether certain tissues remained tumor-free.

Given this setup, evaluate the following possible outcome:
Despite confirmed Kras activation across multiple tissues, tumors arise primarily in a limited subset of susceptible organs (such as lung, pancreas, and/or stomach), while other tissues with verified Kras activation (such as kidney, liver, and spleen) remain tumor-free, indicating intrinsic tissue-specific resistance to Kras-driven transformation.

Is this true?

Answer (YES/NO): NO